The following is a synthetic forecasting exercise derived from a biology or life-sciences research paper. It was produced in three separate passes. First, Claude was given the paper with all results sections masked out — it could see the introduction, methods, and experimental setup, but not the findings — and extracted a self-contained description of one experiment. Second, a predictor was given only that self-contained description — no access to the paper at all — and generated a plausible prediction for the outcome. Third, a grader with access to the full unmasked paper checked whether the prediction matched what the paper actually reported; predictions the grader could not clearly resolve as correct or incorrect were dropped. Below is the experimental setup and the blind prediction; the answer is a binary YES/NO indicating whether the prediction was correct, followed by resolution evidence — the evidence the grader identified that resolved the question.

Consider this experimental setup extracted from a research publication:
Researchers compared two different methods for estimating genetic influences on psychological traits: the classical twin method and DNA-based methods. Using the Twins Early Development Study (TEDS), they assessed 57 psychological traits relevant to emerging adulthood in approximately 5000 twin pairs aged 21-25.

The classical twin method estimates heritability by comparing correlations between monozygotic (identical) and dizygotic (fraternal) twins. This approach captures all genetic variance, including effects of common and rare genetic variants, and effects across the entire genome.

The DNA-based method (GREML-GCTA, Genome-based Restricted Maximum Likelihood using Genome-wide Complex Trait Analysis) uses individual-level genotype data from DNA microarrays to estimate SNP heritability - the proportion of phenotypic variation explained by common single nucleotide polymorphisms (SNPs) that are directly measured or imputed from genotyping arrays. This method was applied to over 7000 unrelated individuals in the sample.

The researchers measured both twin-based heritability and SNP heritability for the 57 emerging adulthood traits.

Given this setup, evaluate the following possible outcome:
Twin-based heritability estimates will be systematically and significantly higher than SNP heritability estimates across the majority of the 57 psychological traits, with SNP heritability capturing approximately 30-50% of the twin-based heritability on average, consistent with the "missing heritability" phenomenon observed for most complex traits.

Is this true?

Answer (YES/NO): NO